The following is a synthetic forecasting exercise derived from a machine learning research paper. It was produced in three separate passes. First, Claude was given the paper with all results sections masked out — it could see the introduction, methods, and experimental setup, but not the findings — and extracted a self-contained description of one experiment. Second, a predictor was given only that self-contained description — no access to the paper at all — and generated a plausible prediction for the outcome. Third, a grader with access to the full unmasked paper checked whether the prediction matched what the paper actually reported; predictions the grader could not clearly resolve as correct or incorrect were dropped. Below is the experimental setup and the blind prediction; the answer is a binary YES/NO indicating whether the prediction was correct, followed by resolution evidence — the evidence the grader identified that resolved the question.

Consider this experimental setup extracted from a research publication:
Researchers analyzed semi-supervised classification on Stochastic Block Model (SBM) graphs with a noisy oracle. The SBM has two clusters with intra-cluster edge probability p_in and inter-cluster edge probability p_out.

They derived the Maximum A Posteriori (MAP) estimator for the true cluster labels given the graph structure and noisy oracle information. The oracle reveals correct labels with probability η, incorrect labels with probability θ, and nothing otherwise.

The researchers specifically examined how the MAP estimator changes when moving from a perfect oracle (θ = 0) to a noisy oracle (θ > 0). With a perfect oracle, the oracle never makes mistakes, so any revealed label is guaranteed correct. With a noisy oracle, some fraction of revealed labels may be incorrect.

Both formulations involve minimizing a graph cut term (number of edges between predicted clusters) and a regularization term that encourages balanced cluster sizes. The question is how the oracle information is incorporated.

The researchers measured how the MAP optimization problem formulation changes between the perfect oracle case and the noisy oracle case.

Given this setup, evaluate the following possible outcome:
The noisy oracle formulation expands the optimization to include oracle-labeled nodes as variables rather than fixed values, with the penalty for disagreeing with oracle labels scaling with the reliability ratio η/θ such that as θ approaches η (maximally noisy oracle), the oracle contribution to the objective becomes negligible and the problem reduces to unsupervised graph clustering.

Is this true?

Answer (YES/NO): YES